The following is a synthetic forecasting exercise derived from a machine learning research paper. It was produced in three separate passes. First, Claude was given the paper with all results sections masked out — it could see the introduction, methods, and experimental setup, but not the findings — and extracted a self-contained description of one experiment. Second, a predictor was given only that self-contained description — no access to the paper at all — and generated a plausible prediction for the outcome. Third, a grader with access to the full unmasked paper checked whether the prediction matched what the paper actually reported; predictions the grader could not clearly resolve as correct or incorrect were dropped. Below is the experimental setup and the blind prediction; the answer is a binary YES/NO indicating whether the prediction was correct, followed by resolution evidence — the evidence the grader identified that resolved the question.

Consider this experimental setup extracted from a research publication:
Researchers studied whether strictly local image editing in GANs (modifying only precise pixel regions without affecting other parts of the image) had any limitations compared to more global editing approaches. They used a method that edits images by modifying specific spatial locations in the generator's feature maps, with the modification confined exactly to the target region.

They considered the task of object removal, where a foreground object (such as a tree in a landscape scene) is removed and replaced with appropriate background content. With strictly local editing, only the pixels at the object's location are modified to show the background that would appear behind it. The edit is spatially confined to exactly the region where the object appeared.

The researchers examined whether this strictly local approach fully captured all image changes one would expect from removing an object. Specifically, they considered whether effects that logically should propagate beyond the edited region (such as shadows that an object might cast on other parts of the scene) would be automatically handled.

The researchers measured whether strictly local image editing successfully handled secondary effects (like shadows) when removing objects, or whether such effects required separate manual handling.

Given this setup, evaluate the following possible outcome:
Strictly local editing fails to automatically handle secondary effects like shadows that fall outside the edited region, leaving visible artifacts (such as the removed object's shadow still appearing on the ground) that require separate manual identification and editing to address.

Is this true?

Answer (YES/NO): YES